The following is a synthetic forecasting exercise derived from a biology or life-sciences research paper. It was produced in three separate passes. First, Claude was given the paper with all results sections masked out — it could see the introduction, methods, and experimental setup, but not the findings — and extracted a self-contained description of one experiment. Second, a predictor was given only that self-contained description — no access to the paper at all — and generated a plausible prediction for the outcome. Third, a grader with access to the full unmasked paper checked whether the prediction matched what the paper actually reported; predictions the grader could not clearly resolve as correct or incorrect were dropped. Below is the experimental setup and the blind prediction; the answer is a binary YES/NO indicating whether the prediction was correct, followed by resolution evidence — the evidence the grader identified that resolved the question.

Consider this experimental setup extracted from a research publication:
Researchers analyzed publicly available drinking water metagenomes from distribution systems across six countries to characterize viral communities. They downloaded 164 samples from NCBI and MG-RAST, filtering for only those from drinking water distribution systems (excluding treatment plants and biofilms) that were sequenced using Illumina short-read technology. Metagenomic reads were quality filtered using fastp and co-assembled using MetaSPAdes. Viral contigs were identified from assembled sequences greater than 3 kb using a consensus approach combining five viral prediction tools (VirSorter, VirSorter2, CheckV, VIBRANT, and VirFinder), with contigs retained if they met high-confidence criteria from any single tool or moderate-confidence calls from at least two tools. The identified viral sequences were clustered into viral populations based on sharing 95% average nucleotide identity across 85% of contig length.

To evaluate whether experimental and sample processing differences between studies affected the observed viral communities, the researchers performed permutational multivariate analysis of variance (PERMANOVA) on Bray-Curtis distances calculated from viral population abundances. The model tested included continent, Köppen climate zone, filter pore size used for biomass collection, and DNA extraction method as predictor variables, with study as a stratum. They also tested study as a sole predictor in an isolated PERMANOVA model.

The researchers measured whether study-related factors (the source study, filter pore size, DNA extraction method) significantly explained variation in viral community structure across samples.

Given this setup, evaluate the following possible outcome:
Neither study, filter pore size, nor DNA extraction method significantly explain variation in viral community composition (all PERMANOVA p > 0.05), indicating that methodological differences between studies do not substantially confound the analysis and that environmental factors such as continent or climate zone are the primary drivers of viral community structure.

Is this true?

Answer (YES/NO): NO